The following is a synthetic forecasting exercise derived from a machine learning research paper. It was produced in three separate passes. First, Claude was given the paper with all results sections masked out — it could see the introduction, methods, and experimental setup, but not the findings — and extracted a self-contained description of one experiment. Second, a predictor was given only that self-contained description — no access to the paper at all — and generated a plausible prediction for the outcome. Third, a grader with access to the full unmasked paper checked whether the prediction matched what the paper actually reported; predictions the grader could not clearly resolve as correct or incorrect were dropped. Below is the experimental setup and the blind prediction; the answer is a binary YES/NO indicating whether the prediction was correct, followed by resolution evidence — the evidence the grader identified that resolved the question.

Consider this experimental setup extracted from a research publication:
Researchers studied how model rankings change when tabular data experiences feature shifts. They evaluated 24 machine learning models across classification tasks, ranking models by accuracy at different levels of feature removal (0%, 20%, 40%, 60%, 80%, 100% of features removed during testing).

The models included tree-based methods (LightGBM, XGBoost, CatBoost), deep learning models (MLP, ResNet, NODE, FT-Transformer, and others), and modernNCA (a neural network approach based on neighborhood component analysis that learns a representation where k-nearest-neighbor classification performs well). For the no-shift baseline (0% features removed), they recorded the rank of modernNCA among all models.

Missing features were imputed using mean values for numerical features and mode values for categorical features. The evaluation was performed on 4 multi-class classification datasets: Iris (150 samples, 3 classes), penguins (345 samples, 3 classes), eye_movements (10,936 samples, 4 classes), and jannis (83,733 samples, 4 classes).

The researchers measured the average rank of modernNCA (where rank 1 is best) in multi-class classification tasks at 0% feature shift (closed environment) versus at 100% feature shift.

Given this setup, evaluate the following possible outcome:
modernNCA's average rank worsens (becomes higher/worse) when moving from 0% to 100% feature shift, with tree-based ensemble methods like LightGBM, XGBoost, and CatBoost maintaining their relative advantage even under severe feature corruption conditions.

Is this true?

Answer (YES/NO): NO